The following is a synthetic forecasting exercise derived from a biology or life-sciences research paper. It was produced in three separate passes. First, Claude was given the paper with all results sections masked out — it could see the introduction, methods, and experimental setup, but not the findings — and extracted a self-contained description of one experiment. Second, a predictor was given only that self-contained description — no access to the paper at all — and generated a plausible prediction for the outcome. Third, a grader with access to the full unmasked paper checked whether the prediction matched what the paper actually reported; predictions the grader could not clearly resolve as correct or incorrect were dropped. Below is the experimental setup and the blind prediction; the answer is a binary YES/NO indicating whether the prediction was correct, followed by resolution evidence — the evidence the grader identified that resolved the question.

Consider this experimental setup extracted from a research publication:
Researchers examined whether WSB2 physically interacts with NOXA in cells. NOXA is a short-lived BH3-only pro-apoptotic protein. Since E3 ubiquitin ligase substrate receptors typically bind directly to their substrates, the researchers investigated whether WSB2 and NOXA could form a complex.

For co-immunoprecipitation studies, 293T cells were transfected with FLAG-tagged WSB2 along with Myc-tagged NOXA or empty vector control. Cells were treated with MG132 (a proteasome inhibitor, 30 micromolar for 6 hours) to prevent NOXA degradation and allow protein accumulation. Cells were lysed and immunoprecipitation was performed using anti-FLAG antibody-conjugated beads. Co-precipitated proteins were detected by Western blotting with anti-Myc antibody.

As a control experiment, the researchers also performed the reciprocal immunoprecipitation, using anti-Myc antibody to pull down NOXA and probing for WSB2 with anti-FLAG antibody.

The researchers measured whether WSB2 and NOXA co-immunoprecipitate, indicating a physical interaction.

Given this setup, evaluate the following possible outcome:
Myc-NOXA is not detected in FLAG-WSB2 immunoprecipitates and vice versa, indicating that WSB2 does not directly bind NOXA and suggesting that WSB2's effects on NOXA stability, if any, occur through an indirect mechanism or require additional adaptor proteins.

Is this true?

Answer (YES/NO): NO